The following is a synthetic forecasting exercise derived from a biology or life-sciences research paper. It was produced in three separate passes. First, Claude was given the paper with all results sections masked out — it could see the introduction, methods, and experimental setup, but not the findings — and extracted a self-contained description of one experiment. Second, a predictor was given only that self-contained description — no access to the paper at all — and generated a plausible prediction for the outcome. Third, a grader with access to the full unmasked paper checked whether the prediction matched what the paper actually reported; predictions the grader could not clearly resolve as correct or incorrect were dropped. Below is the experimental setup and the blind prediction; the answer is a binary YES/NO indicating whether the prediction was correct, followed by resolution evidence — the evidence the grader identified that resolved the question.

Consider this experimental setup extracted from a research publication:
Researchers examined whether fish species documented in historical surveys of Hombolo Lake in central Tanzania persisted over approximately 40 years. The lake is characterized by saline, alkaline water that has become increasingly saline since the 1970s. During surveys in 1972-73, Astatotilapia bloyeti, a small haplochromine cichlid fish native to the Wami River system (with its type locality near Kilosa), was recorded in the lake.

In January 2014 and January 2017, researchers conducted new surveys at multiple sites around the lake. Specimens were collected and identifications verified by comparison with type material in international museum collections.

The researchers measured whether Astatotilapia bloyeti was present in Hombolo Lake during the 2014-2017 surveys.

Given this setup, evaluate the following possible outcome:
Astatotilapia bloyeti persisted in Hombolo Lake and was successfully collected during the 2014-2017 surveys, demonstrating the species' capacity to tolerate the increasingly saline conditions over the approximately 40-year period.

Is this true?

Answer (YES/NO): YES